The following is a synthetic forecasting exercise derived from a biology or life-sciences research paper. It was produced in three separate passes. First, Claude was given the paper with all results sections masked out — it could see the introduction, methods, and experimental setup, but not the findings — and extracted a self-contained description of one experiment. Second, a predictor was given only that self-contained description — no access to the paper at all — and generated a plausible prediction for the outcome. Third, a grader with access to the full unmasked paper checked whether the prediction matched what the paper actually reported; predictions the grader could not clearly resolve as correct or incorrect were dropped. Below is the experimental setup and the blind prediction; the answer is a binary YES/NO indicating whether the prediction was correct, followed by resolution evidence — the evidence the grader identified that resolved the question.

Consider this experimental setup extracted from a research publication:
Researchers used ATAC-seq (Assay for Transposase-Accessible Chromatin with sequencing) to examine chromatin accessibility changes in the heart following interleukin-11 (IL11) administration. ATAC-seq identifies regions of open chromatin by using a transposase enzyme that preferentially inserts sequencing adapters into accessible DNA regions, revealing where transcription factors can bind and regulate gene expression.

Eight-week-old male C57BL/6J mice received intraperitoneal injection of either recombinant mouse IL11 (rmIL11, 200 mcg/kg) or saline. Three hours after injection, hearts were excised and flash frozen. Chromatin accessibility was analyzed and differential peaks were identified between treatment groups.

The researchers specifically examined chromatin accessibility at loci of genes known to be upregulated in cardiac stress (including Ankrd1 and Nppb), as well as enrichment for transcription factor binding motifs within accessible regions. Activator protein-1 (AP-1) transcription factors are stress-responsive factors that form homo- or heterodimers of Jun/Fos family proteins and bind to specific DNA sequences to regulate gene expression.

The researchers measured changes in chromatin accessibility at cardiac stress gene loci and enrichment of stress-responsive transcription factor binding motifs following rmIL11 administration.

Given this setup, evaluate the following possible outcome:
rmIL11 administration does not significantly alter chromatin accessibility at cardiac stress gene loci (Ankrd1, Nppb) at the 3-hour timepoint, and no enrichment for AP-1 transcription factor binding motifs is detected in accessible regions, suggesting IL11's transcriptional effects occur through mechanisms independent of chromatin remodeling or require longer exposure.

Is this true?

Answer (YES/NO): NO